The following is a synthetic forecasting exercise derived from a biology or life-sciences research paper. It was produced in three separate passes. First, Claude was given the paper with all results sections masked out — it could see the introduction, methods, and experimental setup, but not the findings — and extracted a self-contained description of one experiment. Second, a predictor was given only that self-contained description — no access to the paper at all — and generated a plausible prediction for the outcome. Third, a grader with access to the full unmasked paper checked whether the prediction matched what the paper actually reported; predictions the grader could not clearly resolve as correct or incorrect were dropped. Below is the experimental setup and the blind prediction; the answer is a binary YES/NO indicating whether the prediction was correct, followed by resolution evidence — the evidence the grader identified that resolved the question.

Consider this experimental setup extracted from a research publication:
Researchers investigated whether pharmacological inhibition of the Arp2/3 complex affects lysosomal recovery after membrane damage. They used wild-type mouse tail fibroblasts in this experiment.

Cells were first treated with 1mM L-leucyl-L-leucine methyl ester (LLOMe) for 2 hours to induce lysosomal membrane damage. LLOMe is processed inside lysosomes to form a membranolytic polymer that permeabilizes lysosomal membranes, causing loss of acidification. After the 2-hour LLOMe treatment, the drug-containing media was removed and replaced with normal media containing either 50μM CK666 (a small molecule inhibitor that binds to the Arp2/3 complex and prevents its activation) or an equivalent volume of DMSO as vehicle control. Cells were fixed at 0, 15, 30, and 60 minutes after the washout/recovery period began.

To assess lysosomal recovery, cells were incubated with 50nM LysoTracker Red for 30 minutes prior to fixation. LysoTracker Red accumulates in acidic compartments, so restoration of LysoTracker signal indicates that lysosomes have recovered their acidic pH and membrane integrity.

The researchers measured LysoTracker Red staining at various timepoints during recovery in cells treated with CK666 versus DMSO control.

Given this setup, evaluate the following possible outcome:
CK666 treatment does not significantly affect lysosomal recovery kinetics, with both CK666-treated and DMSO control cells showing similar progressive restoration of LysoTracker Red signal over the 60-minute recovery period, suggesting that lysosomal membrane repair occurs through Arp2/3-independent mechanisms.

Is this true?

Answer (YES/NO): NO